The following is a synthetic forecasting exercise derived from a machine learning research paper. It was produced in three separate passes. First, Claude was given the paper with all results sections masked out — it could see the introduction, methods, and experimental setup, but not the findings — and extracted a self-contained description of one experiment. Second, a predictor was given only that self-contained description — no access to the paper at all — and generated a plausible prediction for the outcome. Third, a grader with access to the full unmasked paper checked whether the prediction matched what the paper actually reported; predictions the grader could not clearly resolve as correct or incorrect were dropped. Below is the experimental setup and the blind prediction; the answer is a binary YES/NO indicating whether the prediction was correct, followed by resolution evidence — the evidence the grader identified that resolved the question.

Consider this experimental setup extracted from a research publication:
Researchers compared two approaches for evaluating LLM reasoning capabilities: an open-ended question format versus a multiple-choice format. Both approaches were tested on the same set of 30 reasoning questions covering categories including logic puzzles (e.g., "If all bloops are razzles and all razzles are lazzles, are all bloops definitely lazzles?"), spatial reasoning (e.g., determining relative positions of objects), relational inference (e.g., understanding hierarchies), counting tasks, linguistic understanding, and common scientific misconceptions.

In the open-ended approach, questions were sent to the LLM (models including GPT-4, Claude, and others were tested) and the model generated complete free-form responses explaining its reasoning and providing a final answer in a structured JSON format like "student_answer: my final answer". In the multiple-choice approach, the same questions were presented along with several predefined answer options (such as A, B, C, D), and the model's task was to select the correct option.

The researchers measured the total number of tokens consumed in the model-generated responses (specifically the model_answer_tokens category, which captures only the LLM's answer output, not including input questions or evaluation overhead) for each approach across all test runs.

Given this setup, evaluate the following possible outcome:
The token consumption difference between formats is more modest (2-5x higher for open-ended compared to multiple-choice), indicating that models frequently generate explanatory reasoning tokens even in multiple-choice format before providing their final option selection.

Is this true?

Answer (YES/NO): NO